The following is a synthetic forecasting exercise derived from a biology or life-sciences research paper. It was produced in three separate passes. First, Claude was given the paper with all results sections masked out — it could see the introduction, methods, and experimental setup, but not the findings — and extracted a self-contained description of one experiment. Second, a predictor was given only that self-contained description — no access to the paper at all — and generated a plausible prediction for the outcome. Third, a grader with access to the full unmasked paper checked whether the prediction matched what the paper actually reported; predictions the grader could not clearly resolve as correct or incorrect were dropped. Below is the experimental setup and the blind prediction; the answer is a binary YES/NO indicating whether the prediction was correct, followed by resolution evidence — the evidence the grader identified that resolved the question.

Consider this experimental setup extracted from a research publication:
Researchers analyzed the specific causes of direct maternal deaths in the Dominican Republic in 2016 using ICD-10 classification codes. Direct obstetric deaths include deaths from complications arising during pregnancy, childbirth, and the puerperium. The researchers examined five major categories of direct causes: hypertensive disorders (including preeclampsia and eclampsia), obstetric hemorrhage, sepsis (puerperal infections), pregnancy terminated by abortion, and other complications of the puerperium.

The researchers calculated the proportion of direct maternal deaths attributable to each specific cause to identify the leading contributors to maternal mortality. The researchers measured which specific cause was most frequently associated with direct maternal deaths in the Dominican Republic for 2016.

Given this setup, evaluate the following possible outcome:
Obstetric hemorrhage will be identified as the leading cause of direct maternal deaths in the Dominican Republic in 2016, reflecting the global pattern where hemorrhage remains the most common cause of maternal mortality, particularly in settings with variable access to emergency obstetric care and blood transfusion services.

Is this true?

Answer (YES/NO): NO